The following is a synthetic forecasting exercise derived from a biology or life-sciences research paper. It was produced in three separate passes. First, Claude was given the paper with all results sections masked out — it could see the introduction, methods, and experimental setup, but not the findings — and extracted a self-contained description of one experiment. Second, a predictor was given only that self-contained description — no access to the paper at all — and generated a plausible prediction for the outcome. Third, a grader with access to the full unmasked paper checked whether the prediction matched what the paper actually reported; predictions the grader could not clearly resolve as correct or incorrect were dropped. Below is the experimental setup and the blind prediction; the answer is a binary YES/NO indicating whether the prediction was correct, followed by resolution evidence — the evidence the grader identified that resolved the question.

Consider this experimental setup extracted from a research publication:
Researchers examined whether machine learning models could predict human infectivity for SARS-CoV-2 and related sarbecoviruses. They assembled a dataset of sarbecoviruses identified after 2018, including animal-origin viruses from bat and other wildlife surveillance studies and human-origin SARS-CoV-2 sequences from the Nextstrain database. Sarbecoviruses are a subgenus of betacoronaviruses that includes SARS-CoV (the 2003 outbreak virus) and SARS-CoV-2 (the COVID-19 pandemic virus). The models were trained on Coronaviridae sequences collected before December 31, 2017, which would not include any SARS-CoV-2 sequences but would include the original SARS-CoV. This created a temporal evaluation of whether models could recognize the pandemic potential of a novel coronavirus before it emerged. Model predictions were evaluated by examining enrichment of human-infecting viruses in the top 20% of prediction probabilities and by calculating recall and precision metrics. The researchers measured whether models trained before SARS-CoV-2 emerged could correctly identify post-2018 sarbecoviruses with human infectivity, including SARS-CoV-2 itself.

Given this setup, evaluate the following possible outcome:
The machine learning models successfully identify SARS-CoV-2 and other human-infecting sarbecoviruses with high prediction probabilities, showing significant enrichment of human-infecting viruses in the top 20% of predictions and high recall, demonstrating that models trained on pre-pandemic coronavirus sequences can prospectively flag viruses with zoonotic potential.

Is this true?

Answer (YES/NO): NO